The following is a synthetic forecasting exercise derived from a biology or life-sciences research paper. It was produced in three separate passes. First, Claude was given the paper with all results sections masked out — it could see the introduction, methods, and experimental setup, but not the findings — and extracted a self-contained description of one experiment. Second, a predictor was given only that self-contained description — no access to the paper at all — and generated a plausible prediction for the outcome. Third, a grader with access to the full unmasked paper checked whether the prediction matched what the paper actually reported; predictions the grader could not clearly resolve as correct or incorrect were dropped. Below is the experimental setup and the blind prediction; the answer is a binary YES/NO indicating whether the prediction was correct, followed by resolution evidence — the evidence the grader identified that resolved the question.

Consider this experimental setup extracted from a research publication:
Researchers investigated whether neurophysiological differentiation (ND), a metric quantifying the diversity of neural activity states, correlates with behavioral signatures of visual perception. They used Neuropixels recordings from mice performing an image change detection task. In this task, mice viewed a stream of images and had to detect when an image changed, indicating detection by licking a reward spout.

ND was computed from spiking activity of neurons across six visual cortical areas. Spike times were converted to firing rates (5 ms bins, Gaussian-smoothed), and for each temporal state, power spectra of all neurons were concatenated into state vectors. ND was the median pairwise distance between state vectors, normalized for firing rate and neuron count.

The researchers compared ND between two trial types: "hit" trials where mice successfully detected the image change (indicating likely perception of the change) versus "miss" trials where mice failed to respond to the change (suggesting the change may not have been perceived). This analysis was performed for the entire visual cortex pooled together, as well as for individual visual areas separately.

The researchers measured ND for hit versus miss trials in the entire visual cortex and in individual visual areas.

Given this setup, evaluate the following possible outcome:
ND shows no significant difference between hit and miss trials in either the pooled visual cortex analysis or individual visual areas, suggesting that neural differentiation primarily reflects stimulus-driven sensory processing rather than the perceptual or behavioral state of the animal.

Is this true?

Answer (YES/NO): NO